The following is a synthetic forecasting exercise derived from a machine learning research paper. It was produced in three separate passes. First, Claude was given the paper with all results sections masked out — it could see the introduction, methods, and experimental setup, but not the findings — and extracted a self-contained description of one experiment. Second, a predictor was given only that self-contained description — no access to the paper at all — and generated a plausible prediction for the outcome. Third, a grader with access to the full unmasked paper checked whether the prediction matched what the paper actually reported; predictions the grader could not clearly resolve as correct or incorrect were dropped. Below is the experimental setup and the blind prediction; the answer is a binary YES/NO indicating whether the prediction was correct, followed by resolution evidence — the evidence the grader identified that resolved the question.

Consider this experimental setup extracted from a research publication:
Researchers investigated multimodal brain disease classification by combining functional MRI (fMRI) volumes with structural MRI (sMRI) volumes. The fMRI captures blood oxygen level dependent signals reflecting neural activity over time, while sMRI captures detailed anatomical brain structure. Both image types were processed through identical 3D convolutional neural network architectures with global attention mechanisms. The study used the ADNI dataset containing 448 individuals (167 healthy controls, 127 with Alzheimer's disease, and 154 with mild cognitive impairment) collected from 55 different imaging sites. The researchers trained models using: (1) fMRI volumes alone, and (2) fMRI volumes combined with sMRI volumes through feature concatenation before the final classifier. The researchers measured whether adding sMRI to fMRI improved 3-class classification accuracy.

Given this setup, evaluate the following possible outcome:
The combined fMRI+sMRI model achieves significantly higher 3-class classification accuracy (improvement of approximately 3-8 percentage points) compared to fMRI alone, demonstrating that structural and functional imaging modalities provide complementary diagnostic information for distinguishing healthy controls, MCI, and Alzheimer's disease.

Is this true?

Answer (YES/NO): NO